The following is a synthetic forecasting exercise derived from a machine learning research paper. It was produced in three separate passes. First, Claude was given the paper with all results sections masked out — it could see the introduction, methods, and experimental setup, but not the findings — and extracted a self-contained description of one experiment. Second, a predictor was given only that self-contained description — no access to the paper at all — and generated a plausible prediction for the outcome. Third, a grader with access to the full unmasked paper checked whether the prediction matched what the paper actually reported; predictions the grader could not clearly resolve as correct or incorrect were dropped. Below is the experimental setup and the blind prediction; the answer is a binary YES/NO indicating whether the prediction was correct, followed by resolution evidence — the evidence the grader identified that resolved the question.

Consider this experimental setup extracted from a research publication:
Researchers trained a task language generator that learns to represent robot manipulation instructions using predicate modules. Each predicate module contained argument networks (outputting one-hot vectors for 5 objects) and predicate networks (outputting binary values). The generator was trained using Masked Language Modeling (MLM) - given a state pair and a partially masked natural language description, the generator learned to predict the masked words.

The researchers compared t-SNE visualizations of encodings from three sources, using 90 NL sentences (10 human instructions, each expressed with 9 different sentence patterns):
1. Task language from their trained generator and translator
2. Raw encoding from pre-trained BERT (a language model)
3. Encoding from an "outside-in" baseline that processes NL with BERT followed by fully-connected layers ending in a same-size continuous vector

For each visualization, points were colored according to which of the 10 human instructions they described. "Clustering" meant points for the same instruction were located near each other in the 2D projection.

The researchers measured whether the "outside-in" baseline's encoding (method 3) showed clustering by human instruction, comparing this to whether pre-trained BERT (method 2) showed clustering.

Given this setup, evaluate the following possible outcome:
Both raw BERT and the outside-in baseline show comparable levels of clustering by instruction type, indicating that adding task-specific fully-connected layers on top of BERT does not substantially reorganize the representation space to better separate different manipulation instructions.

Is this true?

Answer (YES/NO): YES